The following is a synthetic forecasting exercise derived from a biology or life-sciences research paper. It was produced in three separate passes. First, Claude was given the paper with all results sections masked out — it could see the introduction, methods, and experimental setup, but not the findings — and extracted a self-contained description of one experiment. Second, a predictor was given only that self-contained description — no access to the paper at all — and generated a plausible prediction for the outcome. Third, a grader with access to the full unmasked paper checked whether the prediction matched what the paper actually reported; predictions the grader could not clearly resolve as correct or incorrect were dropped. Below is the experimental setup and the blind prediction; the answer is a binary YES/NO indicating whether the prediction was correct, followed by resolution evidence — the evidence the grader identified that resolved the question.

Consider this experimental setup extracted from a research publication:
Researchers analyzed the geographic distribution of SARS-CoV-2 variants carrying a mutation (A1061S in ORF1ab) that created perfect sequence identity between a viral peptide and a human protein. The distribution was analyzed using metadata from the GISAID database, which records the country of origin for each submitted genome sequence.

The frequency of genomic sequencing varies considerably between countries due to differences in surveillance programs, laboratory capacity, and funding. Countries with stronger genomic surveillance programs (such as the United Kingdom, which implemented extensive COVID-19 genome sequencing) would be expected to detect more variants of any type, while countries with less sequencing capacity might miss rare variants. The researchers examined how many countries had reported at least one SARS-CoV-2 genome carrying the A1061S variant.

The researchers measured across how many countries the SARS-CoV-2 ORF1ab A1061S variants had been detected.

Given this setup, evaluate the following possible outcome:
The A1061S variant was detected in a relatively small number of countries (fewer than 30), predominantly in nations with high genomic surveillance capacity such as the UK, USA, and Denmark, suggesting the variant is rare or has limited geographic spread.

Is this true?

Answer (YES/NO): YES